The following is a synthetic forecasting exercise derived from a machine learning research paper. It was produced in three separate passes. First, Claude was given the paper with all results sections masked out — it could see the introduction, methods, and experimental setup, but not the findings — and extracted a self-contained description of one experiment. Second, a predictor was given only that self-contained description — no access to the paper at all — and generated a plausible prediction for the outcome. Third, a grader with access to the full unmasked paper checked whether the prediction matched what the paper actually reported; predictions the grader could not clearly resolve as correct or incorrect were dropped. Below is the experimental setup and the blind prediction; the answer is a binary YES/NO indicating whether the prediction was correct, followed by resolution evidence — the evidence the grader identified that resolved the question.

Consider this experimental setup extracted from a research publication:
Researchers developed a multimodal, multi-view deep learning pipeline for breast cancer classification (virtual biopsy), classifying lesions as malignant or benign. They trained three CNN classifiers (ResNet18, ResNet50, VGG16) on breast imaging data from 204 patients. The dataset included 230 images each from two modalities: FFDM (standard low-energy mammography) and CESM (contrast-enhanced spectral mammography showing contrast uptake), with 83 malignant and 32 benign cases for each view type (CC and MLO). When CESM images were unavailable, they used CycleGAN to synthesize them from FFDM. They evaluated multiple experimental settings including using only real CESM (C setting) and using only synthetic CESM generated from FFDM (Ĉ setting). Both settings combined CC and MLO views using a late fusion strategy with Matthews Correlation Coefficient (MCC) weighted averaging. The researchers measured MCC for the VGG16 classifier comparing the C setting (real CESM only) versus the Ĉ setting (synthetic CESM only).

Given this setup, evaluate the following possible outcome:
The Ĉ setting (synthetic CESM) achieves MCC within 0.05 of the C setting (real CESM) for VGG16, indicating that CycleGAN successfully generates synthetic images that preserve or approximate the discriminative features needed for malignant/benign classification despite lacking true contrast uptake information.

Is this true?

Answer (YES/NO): NO